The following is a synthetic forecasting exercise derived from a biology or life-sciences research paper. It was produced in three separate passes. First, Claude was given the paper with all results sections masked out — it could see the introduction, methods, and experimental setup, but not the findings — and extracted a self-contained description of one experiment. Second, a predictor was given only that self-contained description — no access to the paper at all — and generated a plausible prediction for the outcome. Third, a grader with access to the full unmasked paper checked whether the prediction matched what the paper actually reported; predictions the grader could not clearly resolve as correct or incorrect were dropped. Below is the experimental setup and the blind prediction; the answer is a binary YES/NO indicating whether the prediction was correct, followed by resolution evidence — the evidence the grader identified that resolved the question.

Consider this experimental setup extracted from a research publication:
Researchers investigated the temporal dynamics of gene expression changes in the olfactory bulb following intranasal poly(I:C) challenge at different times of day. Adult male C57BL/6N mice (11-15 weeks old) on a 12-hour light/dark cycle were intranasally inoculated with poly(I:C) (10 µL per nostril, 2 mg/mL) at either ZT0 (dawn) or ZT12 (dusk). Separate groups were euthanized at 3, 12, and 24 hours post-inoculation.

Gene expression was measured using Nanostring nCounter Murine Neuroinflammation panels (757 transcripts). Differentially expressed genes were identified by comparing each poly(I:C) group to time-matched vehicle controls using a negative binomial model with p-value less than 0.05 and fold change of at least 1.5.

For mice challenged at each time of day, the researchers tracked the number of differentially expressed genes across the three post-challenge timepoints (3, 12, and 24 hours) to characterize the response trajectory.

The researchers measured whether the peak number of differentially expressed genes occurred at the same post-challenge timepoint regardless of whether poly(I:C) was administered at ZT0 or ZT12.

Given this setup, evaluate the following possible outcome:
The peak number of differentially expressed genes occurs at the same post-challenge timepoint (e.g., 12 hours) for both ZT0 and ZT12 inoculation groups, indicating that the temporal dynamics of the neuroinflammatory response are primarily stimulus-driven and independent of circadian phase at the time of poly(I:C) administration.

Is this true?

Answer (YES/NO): NO